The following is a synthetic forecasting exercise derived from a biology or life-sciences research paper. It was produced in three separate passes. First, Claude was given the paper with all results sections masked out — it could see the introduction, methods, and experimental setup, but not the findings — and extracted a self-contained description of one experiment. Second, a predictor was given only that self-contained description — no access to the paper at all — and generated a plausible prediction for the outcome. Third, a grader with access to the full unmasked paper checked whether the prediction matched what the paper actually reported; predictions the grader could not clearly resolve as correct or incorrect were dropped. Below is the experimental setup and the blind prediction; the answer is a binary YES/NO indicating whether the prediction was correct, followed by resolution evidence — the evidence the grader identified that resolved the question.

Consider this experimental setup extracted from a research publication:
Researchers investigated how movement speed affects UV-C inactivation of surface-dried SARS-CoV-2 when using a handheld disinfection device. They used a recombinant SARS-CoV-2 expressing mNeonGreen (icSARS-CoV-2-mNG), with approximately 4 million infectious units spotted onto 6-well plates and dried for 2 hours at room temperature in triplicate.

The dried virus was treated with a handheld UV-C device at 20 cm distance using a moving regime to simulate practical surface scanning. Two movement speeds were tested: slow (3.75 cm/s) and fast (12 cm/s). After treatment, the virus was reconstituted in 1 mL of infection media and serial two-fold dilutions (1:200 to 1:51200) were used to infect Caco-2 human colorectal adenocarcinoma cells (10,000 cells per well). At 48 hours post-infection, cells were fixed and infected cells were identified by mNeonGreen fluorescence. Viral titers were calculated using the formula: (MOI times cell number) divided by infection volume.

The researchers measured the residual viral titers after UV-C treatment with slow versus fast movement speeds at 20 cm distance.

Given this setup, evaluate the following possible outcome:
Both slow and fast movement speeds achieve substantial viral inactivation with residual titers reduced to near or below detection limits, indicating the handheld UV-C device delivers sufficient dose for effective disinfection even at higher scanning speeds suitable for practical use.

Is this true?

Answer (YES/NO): YES